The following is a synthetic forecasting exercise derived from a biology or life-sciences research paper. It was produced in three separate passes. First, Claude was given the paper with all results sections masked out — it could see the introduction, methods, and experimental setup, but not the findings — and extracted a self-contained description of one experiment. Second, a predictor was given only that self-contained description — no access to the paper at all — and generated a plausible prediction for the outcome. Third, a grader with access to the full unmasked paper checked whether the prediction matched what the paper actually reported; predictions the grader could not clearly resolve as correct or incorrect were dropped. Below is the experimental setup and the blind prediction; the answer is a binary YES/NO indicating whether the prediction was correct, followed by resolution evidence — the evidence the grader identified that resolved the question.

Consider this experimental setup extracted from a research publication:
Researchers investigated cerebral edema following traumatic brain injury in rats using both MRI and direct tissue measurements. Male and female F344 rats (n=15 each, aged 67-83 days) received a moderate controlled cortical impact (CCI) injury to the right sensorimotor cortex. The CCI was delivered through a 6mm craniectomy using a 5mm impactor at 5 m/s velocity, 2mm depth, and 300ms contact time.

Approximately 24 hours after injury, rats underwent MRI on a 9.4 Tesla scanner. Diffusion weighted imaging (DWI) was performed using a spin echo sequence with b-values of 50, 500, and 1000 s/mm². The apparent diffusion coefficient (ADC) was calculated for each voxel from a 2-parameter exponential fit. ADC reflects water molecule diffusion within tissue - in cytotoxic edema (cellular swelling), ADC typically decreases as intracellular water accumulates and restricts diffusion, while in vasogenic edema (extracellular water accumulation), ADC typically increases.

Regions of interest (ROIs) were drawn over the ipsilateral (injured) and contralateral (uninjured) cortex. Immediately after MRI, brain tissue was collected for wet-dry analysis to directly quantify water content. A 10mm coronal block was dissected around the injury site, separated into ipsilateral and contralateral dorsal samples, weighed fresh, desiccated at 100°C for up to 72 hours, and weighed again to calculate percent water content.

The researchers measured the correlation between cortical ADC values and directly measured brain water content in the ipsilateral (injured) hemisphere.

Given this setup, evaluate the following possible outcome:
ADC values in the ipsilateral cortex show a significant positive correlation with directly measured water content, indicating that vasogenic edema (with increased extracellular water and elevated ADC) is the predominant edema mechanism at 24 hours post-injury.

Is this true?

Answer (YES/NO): NO